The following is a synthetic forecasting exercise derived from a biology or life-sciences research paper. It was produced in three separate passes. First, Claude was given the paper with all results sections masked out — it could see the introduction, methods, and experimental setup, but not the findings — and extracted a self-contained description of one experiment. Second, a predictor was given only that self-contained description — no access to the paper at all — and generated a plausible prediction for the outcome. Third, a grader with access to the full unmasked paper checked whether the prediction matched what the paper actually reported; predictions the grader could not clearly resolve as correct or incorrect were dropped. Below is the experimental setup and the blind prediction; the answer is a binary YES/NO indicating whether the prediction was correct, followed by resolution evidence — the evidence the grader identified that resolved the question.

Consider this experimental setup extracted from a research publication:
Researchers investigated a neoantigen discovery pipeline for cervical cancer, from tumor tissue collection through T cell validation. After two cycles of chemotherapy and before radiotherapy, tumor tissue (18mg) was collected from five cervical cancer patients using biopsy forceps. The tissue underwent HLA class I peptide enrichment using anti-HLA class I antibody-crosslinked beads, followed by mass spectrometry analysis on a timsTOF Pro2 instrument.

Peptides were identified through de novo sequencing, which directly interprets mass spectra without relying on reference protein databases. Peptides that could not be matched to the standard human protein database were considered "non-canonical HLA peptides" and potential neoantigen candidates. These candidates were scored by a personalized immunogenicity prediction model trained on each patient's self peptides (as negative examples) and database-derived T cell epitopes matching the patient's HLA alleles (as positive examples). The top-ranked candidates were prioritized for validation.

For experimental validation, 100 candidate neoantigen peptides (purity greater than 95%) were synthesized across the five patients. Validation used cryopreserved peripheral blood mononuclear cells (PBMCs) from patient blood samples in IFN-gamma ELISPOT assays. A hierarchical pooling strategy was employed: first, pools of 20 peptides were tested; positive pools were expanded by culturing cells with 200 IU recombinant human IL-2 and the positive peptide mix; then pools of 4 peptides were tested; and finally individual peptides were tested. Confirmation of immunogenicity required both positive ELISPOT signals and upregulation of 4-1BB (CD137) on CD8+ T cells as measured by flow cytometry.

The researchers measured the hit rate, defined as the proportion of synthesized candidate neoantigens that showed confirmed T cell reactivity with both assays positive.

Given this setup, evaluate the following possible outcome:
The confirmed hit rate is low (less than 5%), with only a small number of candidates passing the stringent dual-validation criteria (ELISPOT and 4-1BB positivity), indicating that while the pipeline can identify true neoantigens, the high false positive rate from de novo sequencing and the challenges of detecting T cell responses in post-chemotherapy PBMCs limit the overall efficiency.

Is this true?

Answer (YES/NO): YES